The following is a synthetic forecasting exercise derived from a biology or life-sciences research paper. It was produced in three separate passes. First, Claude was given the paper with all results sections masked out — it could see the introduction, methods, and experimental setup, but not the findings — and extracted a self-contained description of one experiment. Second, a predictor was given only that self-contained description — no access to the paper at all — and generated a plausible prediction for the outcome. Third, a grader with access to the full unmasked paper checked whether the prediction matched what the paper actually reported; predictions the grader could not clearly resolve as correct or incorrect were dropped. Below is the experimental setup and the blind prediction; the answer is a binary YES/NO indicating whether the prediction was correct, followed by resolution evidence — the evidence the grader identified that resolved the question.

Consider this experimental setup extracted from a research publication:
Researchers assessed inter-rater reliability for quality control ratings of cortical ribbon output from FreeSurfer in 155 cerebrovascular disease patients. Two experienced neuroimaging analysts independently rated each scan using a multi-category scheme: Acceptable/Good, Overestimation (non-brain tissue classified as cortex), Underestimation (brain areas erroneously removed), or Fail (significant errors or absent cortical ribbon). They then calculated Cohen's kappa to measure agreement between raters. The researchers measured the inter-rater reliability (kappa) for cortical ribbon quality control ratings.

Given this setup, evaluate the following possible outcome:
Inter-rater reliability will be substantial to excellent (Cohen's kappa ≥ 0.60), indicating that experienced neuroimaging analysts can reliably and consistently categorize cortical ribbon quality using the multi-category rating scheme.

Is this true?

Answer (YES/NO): YES